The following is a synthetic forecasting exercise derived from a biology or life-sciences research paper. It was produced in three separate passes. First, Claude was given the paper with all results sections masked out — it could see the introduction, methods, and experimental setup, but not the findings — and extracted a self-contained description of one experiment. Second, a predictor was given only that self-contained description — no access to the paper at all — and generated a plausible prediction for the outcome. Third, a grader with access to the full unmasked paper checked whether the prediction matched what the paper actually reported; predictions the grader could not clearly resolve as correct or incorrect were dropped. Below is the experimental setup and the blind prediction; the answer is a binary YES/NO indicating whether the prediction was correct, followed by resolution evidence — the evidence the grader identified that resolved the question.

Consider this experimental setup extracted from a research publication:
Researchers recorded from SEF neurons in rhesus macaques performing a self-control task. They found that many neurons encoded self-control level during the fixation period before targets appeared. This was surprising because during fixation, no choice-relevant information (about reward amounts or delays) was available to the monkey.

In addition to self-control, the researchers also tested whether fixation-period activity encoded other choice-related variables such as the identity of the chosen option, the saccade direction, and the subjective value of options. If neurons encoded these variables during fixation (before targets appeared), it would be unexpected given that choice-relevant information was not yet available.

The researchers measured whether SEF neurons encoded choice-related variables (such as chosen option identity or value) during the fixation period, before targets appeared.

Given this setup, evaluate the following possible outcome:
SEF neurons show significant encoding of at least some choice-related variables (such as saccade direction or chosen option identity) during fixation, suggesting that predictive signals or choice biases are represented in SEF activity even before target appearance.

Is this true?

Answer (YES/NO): YES